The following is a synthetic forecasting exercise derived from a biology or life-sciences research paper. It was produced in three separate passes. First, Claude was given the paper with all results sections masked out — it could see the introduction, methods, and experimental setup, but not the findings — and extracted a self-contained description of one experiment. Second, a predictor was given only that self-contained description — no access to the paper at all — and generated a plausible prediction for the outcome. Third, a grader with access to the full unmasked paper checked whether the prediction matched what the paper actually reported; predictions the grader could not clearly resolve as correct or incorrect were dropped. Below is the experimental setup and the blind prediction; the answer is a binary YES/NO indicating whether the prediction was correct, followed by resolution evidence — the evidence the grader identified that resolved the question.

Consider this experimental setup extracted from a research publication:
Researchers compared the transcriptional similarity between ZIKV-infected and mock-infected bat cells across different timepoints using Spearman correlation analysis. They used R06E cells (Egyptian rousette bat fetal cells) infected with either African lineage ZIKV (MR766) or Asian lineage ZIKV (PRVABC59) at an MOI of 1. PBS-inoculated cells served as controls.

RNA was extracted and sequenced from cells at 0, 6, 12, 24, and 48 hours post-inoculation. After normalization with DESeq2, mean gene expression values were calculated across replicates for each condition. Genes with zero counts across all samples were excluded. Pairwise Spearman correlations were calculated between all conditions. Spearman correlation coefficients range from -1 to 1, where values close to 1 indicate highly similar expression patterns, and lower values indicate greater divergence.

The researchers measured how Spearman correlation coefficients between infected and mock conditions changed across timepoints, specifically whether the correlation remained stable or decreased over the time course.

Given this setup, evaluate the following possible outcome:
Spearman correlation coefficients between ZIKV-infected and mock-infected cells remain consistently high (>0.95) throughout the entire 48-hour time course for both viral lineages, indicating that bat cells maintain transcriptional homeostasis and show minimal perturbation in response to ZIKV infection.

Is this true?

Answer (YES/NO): NO